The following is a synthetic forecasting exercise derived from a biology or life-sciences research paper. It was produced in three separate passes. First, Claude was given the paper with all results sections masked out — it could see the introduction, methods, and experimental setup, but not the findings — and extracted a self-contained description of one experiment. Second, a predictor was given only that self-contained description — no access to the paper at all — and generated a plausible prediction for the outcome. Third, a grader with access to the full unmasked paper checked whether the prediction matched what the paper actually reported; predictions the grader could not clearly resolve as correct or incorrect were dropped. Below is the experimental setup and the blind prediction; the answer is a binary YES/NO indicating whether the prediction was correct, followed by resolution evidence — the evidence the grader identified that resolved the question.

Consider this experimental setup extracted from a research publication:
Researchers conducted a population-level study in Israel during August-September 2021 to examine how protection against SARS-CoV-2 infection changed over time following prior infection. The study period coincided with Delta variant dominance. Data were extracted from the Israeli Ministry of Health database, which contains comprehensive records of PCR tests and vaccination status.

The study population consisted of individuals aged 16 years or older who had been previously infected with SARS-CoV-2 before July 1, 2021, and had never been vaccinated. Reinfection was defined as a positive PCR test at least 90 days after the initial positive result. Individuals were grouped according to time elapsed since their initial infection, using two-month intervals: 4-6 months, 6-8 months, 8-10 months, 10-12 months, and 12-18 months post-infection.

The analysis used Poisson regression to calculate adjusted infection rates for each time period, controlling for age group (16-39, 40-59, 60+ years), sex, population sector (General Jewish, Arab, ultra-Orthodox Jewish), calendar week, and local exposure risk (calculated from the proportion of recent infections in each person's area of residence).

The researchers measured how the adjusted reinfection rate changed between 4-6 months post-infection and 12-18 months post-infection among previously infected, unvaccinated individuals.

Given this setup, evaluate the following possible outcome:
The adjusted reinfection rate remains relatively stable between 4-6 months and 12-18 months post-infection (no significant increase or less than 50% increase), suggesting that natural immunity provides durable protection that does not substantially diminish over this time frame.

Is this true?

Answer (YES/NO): NO